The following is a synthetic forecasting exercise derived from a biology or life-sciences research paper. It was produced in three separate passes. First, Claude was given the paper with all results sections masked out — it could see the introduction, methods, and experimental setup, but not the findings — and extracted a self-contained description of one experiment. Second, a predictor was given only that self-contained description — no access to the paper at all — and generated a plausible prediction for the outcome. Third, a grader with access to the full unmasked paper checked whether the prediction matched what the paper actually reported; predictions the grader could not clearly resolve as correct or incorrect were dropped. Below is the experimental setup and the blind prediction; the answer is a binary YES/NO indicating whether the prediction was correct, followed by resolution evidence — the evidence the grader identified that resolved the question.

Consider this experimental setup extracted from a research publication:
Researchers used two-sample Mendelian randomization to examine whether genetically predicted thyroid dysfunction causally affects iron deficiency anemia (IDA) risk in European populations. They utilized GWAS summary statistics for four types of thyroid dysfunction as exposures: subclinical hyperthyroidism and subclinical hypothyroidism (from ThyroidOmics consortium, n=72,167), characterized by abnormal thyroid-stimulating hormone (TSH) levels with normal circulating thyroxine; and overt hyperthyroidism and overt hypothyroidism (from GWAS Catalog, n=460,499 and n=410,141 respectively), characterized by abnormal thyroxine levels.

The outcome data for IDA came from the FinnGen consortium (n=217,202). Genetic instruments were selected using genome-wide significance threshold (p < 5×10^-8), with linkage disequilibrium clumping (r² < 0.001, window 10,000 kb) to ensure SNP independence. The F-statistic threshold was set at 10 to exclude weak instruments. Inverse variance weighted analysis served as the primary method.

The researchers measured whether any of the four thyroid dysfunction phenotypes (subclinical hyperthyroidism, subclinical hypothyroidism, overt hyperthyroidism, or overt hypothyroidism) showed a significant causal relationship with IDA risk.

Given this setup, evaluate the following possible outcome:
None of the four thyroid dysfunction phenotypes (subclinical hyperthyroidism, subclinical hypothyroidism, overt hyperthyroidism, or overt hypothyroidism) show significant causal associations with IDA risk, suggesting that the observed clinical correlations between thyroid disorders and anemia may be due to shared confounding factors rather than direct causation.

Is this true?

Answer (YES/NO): NO